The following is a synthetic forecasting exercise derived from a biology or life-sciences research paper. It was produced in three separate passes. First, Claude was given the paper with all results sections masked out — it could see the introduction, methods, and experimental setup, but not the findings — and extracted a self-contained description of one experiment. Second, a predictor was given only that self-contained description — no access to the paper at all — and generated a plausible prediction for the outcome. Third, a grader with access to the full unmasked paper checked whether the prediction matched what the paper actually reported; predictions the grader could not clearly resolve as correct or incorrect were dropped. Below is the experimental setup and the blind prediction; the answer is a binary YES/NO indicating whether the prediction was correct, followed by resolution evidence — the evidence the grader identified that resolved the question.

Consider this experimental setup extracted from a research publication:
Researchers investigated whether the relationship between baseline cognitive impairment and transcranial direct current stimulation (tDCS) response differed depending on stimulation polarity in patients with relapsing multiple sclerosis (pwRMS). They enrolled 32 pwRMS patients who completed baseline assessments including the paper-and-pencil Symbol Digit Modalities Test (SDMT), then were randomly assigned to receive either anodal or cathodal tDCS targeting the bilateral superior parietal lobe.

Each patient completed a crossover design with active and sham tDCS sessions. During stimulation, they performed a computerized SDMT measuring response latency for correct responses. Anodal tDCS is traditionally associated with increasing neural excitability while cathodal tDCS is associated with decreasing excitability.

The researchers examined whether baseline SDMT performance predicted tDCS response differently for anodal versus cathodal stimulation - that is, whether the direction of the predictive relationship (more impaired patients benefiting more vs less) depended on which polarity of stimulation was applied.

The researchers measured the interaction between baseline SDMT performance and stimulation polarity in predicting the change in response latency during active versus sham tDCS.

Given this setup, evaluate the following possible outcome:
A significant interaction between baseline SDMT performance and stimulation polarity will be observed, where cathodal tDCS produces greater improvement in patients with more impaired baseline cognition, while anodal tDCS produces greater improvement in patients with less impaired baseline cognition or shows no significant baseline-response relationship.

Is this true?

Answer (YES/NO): YES